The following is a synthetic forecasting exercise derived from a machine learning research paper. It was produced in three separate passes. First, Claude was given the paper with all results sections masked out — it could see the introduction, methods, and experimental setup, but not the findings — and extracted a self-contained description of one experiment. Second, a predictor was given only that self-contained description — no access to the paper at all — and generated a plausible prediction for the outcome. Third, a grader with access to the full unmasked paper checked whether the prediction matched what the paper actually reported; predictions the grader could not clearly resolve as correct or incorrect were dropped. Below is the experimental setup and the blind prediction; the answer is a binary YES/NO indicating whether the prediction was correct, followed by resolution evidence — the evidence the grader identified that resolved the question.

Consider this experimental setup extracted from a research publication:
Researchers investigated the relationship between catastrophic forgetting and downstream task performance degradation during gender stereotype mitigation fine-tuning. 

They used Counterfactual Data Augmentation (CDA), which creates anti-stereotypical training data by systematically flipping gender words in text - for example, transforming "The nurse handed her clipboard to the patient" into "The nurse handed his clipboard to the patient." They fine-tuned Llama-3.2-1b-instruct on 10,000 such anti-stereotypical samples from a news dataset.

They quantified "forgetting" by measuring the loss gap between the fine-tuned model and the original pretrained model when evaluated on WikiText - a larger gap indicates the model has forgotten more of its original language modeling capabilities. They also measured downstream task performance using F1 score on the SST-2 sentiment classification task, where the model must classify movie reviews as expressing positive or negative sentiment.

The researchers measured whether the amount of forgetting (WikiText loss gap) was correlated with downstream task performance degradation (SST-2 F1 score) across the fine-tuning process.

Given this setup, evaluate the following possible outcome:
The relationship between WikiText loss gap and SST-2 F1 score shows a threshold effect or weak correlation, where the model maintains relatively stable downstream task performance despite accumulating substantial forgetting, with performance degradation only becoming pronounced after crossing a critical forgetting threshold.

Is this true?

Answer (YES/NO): NO